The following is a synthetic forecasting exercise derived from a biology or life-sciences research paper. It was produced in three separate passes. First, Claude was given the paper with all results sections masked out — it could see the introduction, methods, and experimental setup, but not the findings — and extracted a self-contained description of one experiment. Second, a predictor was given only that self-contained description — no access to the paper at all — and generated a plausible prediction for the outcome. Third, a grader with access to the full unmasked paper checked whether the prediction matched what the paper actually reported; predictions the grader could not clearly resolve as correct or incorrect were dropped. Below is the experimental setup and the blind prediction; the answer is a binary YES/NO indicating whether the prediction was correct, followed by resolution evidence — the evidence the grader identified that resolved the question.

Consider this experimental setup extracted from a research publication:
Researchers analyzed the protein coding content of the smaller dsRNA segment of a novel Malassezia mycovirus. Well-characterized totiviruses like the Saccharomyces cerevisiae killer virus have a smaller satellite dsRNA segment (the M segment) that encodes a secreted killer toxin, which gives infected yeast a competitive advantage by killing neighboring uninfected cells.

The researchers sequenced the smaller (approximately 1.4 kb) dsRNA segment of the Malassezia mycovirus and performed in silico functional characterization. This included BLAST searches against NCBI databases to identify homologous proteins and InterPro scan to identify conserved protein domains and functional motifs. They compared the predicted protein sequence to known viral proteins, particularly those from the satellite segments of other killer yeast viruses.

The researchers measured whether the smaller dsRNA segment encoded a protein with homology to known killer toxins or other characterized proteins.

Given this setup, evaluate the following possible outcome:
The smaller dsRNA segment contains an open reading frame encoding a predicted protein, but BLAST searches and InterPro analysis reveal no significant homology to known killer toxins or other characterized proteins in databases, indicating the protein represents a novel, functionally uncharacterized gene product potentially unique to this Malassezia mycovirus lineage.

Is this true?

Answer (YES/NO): YES